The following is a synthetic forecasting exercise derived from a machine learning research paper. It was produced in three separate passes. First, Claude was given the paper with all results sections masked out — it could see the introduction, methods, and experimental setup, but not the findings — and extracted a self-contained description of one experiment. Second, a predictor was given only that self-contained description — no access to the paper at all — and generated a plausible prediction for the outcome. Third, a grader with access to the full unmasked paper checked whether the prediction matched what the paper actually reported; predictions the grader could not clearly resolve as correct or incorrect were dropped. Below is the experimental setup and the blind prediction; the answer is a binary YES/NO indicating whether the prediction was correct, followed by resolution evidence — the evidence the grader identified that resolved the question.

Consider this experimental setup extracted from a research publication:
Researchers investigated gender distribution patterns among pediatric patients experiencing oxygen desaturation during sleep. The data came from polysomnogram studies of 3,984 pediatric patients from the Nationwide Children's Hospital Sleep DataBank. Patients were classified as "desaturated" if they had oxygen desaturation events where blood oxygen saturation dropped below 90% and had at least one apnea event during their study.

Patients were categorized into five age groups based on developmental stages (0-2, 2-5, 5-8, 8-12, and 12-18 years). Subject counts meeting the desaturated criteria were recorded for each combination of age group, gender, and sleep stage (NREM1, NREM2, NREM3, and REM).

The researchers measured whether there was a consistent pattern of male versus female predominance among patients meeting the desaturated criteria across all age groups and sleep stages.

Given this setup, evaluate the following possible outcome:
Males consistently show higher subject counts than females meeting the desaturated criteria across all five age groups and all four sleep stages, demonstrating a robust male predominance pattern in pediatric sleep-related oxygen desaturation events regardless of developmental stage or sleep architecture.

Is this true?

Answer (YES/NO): YES